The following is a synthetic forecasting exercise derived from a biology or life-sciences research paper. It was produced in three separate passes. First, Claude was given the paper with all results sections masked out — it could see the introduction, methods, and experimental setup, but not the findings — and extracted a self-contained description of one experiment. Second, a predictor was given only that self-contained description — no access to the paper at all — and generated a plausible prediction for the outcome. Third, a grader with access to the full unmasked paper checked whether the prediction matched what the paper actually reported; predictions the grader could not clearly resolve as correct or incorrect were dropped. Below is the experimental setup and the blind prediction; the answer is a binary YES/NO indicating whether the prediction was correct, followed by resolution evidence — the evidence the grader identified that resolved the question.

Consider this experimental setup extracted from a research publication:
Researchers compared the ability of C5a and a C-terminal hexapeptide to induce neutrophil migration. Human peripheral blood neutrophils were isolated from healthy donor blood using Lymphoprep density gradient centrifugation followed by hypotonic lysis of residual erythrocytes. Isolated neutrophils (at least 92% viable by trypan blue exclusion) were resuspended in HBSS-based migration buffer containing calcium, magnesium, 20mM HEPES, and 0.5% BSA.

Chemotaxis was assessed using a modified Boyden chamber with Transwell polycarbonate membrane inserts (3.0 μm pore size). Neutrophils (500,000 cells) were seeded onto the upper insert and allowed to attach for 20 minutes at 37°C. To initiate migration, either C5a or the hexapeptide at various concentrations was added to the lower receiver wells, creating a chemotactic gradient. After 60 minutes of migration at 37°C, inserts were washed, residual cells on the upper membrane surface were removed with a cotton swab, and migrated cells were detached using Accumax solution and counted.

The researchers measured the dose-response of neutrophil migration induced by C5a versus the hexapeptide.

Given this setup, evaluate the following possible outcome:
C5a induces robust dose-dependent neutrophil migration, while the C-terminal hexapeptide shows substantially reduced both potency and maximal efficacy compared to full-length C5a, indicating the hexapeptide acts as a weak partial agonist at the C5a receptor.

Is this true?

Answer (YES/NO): YES